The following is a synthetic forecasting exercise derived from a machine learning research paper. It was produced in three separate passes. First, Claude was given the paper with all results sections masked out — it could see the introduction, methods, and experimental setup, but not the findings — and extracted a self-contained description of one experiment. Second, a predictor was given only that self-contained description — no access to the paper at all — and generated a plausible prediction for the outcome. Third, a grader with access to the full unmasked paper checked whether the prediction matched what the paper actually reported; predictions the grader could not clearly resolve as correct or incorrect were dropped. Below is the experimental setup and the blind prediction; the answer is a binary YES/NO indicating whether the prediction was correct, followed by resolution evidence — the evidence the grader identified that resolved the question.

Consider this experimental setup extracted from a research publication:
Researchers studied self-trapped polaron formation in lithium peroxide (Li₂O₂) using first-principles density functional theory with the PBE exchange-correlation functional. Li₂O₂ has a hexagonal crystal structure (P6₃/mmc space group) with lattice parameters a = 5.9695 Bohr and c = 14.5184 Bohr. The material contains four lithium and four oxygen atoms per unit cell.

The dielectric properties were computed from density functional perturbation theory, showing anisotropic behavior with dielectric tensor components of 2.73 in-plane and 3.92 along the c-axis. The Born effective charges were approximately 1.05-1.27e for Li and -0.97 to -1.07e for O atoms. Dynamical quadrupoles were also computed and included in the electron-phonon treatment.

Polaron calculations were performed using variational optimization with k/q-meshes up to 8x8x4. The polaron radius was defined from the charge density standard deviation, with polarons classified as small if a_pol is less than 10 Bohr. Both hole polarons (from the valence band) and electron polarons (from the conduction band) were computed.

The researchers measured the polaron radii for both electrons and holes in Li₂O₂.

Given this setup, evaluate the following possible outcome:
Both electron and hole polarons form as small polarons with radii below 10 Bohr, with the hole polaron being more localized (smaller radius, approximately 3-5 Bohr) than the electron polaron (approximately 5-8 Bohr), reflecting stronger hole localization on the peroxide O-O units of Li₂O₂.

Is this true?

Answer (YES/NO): NO